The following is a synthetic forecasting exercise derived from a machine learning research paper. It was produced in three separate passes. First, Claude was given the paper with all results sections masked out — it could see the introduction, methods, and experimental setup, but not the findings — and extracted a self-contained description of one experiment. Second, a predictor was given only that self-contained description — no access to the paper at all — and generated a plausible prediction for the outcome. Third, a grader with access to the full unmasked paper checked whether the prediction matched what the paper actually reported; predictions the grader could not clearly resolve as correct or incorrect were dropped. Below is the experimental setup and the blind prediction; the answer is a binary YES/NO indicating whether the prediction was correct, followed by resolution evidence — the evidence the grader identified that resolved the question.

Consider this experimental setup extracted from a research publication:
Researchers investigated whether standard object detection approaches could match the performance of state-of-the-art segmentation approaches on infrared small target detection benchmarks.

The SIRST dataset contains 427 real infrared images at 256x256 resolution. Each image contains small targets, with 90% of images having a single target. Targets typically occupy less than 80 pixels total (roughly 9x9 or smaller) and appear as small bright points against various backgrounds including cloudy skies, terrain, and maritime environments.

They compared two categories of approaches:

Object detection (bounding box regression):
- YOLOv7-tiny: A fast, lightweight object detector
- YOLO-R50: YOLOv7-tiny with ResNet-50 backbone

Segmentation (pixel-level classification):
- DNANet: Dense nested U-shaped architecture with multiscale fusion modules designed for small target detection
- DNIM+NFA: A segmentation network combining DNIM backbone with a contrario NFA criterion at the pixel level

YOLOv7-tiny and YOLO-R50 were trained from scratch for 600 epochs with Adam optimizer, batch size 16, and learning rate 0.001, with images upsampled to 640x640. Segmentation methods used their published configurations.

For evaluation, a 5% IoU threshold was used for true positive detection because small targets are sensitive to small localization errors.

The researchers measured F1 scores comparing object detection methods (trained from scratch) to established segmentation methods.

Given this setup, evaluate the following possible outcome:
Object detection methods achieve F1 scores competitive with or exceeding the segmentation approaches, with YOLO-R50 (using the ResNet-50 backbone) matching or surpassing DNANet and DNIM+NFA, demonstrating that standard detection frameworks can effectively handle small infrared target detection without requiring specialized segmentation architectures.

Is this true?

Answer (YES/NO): NO